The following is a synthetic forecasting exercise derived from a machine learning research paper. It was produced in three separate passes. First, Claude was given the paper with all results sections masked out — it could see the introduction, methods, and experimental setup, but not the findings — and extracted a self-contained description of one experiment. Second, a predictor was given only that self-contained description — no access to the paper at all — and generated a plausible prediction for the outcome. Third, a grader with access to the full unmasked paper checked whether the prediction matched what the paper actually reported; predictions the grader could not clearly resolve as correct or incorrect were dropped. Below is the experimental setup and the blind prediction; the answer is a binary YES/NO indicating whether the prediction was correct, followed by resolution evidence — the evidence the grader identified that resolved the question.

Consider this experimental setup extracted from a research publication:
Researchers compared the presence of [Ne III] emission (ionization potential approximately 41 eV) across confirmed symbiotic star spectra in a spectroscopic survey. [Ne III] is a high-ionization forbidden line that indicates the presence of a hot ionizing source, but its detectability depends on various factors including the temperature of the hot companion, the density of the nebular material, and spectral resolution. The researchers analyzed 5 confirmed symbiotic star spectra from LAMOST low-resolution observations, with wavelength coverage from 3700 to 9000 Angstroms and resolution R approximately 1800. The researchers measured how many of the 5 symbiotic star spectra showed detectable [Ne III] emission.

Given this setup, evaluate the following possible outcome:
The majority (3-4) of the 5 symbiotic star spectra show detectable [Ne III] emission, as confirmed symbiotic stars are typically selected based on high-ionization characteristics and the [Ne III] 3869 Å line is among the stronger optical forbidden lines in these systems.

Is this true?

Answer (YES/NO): NO